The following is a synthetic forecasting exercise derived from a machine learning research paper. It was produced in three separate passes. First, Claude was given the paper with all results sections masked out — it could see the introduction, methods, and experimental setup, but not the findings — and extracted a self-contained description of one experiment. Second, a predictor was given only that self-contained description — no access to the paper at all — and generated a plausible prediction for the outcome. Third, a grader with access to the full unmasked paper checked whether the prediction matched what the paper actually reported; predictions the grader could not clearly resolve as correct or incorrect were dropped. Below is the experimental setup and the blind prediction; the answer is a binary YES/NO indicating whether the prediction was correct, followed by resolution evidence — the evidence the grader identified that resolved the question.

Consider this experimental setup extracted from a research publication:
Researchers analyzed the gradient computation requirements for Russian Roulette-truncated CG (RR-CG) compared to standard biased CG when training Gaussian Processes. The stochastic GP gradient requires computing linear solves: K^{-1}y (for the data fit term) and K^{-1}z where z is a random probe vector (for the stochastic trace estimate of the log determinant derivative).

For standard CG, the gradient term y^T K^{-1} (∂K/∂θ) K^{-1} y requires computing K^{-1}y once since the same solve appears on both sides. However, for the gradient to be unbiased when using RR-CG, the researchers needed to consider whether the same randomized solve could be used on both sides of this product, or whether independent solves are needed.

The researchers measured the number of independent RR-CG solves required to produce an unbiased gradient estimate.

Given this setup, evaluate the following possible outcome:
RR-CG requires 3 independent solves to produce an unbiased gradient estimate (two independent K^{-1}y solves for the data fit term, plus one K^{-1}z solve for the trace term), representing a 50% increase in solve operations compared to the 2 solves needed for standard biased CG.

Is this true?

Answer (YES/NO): YES